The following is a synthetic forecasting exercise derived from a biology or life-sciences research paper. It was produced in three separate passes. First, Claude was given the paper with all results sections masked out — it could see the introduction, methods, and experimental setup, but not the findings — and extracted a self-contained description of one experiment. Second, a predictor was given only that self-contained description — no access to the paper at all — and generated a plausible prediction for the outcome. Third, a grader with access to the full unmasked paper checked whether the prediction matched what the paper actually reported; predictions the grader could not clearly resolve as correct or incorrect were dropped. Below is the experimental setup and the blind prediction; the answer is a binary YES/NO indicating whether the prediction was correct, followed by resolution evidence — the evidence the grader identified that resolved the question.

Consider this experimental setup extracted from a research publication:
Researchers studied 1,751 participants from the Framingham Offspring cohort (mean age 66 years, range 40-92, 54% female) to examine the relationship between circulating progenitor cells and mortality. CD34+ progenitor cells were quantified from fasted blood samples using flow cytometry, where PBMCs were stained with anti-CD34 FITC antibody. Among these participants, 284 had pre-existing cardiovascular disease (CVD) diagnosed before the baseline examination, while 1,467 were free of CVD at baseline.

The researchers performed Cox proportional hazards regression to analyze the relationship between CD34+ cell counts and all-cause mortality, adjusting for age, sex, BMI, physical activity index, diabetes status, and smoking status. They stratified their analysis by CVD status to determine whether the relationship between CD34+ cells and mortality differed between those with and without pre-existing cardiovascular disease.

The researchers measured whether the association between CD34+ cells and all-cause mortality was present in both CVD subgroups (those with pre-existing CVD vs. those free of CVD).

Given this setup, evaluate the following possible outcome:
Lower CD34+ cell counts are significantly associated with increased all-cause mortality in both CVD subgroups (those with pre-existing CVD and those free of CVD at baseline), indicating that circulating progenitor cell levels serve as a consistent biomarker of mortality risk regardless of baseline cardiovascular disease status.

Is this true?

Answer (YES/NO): NO